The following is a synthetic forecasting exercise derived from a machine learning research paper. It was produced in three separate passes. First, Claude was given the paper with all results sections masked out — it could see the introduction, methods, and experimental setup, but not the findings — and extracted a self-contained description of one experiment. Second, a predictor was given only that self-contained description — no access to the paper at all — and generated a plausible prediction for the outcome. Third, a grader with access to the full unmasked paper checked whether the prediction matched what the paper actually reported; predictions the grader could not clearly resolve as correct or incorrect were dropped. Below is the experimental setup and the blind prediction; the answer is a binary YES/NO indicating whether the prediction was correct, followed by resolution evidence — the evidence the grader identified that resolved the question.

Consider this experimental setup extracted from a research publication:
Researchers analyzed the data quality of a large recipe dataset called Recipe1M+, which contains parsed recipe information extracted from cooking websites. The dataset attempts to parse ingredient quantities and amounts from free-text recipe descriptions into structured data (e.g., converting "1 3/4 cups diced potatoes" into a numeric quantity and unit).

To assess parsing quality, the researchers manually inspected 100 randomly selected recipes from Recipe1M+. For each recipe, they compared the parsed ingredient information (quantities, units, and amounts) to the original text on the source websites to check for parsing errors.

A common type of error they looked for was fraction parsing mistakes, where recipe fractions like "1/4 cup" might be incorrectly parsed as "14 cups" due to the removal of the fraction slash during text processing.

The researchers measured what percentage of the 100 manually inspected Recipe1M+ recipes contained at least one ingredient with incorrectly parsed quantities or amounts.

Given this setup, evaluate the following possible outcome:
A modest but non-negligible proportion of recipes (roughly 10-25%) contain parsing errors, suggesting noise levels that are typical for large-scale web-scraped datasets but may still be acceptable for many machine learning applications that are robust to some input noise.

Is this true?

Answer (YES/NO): NO